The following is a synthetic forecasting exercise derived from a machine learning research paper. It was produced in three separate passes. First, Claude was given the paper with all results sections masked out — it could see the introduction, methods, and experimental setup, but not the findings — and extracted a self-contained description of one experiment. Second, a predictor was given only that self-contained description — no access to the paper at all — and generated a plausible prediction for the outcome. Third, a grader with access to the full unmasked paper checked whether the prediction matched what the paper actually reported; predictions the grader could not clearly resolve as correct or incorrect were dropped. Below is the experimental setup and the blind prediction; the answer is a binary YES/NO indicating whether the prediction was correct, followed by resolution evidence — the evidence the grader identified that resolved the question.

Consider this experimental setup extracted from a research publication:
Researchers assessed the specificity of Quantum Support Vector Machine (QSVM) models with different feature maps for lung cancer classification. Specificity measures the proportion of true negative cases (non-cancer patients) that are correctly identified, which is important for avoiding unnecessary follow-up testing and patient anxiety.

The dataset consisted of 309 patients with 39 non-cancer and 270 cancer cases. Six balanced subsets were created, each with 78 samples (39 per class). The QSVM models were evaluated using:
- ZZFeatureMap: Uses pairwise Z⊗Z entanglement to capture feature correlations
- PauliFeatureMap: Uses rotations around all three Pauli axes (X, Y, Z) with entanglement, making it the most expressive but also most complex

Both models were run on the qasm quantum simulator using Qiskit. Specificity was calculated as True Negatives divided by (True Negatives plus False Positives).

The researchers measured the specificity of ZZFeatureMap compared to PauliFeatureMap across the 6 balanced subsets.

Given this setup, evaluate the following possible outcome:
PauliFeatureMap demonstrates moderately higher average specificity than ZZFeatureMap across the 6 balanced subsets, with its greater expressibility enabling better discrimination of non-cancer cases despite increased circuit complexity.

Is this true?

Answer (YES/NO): YES